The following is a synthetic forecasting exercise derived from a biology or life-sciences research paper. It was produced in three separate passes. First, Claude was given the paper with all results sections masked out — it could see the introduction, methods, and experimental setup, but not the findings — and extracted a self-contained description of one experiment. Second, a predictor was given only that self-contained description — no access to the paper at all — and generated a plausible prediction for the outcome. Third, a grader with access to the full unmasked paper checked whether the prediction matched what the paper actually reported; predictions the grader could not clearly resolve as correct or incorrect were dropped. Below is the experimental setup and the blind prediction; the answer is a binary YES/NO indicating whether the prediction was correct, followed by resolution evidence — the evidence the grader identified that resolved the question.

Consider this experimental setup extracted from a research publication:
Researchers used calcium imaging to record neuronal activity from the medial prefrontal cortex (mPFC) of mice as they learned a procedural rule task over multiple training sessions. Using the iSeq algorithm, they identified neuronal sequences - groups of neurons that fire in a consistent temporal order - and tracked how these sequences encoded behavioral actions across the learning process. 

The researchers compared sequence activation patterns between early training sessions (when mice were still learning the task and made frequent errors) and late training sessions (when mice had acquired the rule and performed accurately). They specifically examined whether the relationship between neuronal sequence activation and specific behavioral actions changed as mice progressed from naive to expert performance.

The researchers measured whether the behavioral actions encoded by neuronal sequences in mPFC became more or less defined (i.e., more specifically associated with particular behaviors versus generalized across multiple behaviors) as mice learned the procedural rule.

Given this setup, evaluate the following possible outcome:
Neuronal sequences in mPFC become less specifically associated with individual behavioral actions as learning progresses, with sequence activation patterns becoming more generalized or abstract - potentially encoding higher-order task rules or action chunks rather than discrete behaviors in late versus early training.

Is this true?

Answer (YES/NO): NO